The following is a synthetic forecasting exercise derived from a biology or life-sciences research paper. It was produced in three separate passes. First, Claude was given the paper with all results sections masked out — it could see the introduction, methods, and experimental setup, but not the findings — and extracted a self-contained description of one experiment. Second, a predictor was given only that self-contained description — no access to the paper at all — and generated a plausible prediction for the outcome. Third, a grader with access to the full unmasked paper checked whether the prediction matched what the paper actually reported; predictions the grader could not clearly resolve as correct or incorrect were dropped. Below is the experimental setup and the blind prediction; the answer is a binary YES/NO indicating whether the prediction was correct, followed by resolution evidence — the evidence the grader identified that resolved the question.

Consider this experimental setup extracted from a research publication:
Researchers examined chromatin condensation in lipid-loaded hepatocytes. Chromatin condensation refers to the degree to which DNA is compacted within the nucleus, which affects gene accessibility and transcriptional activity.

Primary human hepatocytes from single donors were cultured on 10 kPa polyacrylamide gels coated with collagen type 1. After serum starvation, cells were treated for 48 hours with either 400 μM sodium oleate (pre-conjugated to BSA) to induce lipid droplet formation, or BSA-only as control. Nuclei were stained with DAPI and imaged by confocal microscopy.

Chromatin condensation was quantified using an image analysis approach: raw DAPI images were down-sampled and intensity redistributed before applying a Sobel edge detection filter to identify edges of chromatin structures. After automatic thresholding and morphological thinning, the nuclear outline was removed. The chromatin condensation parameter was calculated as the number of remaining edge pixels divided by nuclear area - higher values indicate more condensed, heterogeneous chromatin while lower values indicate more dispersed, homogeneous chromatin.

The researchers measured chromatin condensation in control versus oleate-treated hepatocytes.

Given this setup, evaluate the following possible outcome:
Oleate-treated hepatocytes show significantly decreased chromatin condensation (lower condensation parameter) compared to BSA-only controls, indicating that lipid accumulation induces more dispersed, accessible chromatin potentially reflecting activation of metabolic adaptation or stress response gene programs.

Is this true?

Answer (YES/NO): NO